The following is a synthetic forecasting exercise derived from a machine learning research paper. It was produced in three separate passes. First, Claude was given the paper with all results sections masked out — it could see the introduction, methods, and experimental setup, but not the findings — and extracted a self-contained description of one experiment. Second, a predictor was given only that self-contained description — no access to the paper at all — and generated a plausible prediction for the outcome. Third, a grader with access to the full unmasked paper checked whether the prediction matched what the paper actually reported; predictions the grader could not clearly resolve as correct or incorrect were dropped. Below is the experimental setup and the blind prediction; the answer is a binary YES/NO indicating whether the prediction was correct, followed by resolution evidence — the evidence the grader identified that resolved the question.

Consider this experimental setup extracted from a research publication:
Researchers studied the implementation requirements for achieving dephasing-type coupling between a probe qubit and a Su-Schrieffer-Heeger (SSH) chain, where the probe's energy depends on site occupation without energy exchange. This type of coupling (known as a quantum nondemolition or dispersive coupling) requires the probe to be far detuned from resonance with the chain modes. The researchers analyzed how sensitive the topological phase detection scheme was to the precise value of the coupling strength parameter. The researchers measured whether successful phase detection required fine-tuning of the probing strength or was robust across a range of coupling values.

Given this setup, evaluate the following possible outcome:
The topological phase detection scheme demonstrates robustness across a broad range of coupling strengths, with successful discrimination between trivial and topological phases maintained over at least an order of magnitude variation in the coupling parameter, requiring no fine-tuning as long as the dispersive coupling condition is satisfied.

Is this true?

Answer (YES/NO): NO